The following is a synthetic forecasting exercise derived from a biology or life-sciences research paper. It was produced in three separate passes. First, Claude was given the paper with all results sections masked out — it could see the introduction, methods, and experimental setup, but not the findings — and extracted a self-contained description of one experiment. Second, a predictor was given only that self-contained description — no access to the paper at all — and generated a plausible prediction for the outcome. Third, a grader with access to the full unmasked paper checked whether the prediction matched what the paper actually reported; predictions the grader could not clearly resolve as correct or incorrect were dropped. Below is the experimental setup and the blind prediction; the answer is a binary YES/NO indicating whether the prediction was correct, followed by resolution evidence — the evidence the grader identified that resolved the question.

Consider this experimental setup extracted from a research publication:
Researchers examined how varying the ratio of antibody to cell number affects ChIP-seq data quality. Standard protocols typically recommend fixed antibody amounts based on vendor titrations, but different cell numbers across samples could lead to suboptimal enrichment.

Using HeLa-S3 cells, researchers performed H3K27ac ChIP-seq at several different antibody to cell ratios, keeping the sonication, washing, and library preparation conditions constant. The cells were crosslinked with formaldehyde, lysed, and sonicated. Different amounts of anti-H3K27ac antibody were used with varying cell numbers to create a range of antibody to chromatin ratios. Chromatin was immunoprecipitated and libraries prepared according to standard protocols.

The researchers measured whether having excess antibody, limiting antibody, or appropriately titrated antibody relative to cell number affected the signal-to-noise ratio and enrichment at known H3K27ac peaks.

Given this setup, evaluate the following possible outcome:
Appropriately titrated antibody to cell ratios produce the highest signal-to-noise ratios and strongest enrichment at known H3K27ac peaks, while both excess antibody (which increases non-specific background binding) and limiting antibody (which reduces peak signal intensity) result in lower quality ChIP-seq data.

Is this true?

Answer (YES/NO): NO